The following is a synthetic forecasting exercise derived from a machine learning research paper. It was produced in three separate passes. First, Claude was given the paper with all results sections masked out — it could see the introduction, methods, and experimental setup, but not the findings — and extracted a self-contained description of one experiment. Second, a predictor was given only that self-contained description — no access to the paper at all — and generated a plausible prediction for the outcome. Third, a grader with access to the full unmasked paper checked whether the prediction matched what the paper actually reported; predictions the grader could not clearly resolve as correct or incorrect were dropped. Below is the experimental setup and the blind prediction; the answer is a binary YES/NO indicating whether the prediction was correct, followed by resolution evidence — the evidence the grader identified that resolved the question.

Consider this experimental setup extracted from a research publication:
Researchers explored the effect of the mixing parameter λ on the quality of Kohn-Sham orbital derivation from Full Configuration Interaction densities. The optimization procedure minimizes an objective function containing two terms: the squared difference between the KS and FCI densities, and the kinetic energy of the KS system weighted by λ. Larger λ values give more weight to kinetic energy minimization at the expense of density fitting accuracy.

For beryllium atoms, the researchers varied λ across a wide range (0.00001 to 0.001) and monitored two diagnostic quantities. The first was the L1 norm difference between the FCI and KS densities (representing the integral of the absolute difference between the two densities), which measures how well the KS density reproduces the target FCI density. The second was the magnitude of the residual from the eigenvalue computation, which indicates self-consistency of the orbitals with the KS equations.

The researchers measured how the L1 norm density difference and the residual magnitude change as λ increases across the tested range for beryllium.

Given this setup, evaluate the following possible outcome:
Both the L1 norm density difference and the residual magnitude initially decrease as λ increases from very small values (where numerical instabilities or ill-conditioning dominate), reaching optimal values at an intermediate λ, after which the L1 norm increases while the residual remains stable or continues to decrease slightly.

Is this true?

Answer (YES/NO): NO